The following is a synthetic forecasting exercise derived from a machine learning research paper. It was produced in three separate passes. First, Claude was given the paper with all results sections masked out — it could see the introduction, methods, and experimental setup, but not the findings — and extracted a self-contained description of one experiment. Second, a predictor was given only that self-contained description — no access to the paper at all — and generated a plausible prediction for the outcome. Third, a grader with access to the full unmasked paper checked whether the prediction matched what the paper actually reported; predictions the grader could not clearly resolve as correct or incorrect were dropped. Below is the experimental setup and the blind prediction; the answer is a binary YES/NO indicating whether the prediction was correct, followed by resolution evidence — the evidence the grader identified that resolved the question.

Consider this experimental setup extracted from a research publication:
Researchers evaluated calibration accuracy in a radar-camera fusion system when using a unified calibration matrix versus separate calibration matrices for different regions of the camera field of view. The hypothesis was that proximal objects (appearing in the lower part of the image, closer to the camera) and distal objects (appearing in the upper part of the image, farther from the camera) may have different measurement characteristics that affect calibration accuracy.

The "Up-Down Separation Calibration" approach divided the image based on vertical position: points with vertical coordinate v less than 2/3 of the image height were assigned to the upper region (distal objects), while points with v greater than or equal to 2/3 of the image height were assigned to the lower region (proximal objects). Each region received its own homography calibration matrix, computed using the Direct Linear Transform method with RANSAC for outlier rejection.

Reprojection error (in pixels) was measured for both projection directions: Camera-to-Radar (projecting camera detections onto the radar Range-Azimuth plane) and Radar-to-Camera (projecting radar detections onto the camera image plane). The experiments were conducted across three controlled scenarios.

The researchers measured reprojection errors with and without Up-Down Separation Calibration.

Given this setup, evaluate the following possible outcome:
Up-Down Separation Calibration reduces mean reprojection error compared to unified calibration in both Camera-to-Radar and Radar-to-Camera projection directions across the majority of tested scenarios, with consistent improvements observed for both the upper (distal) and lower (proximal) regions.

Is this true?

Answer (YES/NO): NO